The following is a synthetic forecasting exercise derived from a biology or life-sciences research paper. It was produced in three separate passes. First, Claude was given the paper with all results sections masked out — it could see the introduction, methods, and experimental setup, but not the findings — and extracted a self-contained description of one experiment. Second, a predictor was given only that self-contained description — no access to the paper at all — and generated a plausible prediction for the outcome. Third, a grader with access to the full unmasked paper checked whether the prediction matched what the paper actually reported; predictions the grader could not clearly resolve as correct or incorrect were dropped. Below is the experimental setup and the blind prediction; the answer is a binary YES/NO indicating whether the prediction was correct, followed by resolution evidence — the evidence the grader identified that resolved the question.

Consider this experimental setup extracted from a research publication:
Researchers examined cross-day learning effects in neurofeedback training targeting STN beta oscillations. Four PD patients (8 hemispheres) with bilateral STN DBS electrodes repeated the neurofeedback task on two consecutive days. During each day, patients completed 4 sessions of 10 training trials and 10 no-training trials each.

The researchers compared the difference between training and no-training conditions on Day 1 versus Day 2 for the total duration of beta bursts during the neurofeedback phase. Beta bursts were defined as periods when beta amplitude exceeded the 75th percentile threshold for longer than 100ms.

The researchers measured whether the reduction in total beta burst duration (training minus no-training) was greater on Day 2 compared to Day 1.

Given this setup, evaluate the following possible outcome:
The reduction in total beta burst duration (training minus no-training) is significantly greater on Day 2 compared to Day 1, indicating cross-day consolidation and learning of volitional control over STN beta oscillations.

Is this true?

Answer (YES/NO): YES